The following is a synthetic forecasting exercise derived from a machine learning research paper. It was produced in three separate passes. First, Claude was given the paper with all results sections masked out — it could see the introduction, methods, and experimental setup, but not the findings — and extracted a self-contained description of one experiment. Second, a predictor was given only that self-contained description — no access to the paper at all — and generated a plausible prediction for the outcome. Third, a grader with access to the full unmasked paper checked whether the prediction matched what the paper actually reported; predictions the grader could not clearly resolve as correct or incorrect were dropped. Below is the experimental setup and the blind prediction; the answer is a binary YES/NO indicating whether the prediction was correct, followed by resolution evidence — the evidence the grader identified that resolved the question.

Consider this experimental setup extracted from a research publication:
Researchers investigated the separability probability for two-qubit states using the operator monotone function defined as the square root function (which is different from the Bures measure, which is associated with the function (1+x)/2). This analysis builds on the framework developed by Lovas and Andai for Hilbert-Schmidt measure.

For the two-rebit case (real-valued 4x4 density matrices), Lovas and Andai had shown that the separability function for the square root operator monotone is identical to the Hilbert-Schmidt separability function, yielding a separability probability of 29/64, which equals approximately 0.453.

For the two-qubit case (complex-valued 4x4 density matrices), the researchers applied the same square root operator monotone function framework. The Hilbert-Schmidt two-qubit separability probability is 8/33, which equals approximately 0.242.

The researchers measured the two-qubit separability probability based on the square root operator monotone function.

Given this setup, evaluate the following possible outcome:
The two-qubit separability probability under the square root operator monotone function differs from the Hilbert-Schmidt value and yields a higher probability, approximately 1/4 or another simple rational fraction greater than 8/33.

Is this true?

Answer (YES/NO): NO